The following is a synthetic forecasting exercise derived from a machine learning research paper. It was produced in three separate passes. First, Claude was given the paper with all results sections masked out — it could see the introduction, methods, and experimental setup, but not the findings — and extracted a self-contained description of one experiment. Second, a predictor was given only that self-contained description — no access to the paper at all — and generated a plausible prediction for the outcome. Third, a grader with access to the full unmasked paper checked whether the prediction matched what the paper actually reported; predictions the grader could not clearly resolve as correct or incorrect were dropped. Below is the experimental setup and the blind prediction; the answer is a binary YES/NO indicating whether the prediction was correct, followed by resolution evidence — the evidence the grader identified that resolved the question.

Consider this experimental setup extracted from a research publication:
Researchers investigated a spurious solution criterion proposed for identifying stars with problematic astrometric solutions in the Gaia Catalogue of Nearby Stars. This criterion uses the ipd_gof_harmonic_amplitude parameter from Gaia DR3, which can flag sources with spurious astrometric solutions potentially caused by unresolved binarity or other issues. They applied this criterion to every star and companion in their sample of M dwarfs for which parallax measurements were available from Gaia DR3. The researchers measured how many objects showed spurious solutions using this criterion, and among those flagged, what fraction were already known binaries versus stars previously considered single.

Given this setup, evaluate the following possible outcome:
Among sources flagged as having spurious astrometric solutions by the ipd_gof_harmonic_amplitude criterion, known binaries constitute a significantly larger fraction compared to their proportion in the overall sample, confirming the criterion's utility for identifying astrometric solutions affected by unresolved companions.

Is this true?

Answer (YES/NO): YES